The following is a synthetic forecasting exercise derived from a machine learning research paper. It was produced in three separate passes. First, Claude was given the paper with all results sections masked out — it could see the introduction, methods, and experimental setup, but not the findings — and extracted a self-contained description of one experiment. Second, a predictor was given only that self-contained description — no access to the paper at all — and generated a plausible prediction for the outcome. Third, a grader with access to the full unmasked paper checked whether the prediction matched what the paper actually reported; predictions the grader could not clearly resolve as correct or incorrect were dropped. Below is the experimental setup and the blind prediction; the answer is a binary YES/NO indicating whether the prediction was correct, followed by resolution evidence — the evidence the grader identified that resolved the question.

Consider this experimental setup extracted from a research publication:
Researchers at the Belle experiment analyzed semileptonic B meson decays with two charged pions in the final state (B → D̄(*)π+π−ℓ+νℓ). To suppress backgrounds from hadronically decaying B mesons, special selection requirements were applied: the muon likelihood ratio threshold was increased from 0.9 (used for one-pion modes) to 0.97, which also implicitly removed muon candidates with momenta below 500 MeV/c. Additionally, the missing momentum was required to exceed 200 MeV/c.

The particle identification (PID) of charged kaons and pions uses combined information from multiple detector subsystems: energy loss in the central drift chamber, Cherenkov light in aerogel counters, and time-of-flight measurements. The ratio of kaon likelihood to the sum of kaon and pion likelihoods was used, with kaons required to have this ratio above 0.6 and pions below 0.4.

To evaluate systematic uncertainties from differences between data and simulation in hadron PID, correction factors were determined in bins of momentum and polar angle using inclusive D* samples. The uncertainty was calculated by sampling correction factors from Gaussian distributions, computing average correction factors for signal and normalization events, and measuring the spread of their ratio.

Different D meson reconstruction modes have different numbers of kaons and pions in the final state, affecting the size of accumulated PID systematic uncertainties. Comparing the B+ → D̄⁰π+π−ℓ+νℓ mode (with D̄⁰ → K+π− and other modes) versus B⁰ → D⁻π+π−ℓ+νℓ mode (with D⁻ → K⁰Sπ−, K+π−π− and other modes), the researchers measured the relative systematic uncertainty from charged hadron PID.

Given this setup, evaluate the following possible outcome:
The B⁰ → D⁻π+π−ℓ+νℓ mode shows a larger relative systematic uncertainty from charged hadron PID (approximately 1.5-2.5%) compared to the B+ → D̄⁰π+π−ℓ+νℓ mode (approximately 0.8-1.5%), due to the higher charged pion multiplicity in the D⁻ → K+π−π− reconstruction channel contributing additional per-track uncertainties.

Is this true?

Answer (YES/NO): NO